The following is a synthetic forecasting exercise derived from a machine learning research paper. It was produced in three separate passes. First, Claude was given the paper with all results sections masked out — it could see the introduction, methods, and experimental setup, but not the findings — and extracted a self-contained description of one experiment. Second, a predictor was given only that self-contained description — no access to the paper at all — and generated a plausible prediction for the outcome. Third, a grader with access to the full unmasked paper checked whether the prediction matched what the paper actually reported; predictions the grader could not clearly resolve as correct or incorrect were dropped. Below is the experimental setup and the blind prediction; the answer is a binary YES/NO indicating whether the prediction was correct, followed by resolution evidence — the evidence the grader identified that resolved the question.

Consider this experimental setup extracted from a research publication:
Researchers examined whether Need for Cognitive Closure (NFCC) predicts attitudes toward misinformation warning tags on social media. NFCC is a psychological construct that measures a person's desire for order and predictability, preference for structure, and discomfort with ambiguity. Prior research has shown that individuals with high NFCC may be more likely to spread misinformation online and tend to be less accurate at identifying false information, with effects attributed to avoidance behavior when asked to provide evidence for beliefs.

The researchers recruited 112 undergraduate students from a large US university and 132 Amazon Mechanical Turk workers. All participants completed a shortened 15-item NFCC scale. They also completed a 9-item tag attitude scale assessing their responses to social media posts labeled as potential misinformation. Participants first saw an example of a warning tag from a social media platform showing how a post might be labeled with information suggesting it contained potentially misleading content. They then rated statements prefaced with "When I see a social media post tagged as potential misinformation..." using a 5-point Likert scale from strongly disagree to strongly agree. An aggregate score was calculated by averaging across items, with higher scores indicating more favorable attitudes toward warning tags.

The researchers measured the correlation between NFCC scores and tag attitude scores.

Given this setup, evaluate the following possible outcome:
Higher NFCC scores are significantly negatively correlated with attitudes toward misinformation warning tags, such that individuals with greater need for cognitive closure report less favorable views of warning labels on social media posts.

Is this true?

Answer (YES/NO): NO